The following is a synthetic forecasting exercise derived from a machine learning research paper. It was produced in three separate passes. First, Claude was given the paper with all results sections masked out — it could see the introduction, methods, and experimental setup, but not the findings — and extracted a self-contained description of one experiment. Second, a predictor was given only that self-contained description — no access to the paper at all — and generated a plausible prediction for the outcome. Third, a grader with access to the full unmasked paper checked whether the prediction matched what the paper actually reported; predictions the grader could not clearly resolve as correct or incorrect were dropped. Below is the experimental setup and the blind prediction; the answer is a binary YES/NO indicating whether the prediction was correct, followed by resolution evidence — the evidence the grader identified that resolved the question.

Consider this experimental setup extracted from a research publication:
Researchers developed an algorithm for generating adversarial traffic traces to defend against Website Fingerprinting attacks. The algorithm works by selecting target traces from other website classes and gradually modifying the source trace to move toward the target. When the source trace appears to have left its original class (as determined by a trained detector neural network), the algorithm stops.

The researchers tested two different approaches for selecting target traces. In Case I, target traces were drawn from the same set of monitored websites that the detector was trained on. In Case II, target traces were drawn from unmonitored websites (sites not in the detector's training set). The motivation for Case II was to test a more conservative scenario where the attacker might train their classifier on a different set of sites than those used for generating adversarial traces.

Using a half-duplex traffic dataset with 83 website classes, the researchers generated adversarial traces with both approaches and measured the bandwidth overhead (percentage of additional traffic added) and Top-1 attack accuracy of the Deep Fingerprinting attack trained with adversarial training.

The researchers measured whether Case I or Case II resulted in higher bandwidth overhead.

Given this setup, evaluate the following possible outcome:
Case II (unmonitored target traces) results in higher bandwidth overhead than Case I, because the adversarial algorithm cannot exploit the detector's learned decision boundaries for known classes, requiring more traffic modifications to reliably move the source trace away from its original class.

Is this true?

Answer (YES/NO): YES